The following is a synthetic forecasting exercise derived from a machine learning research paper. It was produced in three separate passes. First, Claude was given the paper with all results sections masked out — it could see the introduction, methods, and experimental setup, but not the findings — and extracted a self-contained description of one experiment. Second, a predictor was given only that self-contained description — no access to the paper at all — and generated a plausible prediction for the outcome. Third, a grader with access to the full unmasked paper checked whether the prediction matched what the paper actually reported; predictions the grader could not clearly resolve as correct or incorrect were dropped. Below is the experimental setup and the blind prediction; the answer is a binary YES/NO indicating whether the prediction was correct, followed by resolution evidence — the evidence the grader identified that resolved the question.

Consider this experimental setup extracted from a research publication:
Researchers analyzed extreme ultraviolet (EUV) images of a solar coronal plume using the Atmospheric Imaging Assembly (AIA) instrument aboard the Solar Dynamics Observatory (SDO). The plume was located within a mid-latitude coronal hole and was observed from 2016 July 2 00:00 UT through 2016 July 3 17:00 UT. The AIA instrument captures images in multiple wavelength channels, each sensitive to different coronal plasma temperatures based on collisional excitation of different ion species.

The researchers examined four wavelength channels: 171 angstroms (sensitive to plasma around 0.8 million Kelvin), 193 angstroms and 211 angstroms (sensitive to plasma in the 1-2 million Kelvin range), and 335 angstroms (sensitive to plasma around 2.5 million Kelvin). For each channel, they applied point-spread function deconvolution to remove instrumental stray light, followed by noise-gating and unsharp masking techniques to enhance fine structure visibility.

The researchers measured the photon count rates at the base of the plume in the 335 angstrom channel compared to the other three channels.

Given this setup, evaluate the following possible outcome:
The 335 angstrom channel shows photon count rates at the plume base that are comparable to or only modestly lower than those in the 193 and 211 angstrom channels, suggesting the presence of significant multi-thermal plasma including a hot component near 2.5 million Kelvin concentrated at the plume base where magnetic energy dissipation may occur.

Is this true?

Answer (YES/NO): NO